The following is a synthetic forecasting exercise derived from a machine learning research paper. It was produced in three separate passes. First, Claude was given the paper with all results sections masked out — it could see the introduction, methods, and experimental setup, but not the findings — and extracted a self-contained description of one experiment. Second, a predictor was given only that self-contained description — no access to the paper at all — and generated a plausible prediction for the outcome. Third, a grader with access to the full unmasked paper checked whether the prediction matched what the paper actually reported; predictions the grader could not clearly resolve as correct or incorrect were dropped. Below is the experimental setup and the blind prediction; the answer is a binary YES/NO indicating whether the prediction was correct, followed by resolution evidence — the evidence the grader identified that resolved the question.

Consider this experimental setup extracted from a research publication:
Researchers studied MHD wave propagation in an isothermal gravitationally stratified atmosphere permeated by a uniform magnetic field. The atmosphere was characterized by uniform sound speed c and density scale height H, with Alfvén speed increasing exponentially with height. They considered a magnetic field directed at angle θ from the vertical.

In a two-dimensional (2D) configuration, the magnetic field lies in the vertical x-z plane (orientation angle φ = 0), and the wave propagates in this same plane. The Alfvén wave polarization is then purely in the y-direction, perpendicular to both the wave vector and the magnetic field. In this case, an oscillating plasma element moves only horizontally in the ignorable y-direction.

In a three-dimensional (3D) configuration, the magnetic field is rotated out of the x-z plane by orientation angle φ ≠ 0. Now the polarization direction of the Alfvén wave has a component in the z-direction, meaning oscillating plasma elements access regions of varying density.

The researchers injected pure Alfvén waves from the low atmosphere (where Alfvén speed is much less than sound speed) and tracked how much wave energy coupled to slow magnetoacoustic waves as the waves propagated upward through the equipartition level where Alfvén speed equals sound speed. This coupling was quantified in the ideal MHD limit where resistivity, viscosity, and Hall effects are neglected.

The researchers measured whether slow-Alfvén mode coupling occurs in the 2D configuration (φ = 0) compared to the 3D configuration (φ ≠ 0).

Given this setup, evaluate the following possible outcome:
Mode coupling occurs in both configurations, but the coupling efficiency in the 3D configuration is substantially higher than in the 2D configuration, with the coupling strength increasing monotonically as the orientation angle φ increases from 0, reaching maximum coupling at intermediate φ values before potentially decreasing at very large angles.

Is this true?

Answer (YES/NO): NO